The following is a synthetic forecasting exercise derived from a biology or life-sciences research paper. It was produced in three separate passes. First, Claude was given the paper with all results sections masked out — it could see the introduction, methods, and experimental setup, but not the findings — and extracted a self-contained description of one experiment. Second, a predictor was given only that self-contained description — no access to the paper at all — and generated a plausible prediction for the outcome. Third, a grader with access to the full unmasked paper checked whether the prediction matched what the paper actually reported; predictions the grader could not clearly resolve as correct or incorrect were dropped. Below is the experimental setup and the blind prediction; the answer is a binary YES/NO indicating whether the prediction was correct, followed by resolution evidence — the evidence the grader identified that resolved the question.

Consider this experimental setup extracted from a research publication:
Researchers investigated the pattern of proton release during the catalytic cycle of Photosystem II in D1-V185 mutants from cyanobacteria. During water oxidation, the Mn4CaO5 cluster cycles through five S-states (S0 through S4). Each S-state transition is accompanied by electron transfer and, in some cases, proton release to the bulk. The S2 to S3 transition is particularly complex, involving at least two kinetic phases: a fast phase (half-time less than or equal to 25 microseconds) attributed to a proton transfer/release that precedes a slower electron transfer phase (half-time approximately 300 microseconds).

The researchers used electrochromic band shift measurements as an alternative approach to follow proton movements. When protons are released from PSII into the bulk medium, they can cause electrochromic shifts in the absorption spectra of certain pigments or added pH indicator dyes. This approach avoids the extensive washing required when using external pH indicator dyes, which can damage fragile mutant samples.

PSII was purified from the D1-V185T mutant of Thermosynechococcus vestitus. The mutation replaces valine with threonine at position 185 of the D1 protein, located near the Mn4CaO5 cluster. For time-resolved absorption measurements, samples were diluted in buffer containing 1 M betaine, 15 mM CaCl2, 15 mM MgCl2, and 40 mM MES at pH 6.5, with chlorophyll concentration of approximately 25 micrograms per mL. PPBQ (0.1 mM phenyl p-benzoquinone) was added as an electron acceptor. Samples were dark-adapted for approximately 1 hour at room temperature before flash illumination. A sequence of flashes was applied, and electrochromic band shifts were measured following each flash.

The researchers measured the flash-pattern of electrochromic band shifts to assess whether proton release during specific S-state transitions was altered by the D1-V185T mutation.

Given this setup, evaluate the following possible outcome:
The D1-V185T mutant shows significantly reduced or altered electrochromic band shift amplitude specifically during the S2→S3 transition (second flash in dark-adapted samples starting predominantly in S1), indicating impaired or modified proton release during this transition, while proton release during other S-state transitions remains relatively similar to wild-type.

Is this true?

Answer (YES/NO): NO